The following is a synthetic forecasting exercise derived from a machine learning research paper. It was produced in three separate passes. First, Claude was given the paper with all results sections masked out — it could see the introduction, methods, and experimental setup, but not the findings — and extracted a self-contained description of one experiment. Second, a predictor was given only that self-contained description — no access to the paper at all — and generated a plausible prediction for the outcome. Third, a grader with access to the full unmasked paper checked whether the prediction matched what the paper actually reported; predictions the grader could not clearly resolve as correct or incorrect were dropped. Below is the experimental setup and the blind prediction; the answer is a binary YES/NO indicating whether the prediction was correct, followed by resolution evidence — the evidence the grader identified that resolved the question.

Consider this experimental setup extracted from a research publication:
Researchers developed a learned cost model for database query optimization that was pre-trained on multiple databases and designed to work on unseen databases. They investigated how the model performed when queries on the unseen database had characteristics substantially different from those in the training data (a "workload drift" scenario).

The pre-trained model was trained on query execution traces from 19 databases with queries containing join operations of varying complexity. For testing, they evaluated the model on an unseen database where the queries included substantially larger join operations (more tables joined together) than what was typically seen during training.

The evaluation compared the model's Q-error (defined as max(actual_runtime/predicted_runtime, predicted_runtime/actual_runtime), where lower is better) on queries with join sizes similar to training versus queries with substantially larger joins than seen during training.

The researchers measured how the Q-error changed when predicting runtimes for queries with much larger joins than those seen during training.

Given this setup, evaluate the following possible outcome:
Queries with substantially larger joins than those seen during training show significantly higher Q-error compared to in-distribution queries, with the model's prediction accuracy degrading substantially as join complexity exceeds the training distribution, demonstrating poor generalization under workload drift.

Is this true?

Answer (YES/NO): NO